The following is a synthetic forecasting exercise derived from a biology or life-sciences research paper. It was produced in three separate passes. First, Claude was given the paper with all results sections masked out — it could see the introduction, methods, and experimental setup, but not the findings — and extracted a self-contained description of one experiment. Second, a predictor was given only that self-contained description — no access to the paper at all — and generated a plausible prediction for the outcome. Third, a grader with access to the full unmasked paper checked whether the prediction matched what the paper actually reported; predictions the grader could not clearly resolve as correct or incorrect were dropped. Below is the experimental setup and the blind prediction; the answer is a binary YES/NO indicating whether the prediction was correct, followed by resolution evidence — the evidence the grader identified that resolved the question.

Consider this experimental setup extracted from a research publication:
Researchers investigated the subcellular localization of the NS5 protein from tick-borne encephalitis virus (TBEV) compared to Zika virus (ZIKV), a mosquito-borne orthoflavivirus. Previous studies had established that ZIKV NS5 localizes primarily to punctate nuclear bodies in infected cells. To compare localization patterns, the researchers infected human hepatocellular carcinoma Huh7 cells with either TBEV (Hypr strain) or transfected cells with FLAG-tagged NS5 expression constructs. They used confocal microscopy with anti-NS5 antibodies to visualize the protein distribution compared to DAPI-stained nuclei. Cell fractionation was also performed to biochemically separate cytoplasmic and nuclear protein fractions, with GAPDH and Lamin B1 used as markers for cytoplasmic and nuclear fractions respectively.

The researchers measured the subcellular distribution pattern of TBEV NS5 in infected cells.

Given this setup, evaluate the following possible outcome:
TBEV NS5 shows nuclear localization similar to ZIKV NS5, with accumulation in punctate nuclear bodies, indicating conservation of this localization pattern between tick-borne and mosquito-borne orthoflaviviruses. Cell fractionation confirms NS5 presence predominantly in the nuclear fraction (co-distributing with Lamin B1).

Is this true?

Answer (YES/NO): NO